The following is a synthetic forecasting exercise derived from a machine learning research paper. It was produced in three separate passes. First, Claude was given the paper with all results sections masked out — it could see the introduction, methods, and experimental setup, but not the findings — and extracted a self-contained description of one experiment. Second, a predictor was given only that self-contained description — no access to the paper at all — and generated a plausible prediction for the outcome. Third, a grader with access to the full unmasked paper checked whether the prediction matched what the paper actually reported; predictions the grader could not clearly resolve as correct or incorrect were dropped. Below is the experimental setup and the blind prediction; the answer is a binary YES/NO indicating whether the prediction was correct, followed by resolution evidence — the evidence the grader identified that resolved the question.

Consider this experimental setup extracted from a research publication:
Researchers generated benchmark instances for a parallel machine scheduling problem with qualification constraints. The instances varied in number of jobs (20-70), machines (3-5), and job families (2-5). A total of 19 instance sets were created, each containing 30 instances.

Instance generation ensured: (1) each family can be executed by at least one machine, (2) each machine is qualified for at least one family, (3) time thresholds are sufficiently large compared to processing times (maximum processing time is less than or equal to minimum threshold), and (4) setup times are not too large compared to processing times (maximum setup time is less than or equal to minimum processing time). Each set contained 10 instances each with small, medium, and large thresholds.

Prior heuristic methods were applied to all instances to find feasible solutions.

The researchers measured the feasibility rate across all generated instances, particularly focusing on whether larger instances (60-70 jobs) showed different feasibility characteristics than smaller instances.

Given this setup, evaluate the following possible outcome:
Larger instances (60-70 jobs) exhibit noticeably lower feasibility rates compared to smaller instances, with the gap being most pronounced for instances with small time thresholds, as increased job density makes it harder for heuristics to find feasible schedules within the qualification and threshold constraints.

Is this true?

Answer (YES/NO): NO